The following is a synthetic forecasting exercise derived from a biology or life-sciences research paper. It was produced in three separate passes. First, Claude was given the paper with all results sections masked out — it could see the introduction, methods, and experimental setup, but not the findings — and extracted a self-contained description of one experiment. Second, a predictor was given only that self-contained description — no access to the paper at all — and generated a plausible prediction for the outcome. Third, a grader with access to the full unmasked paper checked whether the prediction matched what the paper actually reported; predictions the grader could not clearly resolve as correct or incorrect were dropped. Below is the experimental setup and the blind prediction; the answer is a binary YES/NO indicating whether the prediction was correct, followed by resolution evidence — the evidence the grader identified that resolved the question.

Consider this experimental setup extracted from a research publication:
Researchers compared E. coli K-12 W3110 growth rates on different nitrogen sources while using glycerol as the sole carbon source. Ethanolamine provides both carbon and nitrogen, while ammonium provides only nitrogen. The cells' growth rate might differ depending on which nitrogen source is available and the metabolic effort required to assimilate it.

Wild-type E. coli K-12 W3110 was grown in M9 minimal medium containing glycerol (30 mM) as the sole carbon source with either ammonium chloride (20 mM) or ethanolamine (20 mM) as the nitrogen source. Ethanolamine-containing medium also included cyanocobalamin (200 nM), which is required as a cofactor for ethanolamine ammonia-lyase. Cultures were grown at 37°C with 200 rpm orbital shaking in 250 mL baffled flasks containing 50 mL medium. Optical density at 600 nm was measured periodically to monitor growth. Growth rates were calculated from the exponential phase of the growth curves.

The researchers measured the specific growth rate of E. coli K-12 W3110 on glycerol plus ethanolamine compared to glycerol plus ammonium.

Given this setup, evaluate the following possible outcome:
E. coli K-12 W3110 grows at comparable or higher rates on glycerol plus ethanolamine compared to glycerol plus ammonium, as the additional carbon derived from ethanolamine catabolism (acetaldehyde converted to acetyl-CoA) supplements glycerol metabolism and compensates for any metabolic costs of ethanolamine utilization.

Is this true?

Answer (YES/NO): YES